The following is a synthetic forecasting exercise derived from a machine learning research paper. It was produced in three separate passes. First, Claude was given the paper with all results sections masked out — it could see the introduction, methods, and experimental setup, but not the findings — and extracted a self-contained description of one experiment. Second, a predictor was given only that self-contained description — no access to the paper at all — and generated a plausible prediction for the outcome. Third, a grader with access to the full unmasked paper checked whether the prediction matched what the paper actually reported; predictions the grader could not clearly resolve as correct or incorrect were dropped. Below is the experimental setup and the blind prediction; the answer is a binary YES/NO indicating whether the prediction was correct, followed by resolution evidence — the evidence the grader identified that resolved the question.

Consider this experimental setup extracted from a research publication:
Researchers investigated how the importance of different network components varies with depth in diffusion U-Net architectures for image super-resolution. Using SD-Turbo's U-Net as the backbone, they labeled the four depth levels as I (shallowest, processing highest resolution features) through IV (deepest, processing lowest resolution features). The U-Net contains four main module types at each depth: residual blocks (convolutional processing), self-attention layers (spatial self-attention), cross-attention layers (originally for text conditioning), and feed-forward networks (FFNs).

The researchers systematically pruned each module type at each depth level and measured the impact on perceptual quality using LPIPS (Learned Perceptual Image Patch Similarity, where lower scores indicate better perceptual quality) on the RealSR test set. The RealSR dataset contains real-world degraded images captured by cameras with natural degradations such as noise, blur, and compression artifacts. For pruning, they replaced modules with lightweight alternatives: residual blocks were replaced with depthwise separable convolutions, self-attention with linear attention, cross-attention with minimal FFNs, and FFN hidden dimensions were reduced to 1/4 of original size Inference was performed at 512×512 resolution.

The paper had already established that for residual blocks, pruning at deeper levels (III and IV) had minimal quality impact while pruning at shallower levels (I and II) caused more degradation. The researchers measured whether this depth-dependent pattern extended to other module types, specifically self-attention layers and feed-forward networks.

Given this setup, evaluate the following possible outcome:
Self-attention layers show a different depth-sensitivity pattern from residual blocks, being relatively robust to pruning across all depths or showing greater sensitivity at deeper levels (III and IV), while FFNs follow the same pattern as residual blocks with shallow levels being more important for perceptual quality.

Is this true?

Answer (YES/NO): NO